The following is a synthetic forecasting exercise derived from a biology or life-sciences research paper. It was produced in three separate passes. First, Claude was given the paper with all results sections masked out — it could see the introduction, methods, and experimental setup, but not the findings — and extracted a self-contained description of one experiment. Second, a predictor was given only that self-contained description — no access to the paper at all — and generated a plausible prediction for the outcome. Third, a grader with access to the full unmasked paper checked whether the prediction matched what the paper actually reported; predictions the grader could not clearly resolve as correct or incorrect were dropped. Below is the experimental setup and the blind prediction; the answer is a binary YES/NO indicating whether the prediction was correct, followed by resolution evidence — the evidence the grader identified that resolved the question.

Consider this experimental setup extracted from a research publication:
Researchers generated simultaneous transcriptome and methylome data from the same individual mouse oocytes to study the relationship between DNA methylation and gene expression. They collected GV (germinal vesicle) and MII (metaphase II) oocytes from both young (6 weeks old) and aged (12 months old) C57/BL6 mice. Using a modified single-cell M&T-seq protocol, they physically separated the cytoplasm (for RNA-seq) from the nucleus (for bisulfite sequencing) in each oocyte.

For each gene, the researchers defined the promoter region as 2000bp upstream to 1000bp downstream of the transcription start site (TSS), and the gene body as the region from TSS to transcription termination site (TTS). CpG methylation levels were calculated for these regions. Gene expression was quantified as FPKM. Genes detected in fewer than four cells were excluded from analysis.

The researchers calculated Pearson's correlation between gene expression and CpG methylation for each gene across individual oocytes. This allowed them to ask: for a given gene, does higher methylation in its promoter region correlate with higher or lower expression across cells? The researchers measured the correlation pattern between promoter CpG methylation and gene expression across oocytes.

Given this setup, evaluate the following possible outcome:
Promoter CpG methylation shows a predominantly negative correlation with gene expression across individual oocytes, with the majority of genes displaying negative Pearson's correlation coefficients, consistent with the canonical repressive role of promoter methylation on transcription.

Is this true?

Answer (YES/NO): NO